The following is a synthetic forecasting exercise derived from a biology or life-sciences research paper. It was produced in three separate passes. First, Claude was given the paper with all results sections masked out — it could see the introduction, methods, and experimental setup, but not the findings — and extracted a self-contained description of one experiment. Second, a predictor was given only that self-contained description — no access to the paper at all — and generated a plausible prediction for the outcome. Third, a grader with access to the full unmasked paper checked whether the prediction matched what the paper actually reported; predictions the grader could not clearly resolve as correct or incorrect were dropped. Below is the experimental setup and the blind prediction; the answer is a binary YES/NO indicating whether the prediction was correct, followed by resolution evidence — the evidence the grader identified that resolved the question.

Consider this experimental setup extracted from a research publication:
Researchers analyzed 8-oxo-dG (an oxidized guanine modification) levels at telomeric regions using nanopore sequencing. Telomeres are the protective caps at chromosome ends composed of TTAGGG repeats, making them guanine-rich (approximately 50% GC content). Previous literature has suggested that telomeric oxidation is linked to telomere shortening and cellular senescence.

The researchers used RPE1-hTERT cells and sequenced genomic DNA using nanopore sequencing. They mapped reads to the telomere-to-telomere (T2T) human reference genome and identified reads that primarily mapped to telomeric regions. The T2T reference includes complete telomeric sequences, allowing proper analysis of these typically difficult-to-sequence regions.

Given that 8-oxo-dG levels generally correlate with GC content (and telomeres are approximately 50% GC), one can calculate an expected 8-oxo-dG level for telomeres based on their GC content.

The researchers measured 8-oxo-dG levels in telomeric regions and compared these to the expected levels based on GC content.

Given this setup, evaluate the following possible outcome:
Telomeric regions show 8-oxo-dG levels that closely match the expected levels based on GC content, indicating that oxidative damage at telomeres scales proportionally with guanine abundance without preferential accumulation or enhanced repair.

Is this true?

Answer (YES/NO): NO